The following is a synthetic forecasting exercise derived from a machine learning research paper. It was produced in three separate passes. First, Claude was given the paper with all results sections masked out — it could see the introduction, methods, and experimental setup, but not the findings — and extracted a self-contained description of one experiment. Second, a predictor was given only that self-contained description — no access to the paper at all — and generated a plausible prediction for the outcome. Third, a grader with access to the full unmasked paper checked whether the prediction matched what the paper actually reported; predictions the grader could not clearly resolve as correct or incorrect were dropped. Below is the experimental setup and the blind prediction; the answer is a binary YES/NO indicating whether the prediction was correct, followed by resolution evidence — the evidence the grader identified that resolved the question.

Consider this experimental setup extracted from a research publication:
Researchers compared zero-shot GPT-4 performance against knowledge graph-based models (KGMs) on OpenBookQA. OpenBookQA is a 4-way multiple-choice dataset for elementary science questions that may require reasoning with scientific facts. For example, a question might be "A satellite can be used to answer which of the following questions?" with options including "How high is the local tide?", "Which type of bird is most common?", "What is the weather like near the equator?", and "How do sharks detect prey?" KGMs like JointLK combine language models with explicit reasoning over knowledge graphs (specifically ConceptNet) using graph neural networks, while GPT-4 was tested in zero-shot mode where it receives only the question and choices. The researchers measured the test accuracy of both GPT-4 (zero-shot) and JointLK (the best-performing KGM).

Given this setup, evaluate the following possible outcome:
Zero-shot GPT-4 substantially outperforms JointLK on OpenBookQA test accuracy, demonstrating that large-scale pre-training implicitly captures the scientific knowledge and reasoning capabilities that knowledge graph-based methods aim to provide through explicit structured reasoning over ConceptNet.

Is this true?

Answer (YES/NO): YES